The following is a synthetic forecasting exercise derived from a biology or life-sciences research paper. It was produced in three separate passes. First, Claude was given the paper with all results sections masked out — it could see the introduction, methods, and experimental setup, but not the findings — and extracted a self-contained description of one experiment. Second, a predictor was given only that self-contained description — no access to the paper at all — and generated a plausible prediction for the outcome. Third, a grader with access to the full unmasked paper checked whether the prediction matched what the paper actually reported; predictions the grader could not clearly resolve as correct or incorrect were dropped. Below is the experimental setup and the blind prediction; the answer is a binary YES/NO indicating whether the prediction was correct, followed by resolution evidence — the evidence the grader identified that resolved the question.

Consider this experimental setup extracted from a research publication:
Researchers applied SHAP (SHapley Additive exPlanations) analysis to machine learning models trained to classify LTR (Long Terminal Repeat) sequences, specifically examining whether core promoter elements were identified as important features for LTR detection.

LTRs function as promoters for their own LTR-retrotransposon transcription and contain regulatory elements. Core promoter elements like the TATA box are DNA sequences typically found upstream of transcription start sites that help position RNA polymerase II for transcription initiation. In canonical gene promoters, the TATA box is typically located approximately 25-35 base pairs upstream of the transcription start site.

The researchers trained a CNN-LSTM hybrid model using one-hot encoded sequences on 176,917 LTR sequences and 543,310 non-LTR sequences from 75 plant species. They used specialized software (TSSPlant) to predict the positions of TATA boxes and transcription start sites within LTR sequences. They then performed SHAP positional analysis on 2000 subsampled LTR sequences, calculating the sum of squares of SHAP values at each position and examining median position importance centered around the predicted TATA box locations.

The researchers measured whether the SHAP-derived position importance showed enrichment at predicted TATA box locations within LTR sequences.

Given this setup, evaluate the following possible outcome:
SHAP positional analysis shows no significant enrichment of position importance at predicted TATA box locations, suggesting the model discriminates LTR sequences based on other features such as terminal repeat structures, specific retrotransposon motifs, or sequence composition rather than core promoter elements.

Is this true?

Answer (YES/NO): NO